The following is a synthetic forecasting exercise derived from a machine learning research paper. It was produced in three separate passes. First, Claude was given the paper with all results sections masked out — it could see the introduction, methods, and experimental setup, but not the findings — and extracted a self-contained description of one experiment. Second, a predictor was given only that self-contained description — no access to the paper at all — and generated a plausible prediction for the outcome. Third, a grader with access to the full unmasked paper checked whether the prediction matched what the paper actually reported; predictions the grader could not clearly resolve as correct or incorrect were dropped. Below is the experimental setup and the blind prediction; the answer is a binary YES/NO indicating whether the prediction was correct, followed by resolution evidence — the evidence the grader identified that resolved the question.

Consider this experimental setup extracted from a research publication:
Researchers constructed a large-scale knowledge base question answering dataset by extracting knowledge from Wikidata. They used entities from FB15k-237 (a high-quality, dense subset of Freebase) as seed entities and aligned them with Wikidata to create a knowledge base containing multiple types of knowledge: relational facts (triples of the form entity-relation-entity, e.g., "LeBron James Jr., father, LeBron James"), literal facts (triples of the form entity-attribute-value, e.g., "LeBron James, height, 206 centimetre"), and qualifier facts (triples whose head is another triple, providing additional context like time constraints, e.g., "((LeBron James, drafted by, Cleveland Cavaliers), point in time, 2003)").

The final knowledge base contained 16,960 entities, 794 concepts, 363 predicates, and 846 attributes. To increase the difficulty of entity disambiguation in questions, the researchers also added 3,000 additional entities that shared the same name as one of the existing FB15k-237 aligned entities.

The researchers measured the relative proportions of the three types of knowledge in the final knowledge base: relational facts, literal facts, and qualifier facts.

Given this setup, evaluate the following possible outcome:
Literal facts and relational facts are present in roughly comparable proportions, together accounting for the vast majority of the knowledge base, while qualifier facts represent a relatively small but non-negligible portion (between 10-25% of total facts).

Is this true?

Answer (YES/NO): NO